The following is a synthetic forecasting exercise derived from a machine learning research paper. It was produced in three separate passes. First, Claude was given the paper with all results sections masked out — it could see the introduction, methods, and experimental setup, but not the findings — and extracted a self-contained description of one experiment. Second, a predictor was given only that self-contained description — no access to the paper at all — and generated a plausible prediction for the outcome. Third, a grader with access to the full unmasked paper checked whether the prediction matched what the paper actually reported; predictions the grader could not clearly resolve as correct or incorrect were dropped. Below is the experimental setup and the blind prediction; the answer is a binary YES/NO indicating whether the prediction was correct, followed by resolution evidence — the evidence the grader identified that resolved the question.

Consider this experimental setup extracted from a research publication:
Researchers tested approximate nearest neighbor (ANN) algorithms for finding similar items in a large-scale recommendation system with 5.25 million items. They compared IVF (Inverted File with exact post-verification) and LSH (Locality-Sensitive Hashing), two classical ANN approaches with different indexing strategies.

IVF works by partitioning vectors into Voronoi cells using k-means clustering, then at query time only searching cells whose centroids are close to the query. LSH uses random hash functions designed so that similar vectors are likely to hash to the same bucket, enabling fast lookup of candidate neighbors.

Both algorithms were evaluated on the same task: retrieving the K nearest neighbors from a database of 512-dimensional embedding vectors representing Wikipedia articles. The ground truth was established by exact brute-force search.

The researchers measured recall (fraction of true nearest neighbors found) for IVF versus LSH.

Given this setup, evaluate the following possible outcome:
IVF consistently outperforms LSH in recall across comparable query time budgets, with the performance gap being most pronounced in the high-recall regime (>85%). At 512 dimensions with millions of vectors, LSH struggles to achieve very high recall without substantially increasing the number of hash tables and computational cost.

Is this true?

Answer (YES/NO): NO